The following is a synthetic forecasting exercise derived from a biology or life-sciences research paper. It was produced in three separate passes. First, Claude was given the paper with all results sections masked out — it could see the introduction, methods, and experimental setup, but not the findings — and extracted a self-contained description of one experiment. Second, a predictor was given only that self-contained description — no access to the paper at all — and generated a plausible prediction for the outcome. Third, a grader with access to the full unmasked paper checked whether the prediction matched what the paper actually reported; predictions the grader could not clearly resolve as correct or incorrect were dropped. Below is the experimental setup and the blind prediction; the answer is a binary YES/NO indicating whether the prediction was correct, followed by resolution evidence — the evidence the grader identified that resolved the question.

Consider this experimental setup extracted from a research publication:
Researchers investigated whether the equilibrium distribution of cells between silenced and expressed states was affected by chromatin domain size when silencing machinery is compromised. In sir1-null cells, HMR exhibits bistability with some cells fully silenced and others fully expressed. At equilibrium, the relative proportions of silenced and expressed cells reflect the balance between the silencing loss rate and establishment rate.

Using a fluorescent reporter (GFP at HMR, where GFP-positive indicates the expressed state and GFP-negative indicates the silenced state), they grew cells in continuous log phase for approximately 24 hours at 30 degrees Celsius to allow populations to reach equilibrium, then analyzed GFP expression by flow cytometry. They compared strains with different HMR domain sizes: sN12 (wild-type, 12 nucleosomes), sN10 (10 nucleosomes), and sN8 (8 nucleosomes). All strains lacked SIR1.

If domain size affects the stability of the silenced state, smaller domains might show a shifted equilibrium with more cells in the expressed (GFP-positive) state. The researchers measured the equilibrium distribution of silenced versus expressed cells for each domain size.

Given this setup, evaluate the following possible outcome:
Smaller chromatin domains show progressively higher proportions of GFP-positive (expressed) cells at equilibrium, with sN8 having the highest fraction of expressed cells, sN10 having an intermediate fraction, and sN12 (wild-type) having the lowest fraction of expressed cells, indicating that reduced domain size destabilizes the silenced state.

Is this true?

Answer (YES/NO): NO